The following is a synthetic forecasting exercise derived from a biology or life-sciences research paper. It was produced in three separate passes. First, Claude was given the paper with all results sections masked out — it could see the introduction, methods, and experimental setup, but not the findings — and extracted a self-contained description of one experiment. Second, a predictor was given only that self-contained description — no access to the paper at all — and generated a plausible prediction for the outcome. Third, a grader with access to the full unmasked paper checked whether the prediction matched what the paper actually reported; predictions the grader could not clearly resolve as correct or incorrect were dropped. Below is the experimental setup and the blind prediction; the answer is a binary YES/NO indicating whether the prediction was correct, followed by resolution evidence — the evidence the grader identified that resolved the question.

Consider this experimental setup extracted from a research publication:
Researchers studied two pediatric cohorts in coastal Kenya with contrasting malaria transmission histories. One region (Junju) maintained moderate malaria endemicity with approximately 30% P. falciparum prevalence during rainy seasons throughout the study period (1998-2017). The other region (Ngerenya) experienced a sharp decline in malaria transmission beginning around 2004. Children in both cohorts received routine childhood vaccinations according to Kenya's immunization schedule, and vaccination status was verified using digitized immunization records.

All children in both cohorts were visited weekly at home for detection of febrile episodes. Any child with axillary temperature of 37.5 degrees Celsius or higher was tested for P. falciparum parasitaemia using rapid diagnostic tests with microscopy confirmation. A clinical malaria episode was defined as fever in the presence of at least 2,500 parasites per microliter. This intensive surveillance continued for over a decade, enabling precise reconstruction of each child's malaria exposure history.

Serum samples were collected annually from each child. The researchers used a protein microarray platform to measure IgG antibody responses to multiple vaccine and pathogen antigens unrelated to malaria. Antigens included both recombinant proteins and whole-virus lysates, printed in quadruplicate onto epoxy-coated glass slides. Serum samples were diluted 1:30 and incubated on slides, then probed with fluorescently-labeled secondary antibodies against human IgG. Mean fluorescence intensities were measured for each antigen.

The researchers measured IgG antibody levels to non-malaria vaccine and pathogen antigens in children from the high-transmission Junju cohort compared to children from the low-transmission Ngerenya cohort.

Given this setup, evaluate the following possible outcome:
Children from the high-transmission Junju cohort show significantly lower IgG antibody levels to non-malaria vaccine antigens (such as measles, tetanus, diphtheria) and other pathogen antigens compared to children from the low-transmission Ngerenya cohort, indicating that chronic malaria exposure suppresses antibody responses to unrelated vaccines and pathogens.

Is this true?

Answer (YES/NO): YES